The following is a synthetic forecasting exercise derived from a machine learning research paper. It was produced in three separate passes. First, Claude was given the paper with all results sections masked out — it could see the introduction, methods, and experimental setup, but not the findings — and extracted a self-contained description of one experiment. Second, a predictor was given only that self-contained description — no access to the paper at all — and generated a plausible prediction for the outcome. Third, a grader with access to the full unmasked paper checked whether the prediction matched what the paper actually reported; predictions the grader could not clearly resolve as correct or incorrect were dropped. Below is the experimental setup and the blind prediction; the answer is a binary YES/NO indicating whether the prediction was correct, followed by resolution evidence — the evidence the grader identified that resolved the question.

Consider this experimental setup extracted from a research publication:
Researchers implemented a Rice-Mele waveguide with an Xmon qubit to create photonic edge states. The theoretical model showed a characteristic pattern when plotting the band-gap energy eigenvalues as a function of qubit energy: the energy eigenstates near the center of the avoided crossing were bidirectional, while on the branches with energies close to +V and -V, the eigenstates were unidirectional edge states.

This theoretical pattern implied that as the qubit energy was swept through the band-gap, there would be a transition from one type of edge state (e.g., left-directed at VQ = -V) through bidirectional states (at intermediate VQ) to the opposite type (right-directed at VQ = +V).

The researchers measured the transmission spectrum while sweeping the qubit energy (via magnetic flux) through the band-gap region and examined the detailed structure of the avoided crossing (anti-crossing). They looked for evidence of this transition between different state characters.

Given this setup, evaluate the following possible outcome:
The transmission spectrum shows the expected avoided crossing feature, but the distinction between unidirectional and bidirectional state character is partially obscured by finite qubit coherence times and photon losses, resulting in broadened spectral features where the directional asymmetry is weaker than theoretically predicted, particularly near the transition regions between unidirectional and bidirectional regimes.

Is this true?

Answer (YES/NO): NO